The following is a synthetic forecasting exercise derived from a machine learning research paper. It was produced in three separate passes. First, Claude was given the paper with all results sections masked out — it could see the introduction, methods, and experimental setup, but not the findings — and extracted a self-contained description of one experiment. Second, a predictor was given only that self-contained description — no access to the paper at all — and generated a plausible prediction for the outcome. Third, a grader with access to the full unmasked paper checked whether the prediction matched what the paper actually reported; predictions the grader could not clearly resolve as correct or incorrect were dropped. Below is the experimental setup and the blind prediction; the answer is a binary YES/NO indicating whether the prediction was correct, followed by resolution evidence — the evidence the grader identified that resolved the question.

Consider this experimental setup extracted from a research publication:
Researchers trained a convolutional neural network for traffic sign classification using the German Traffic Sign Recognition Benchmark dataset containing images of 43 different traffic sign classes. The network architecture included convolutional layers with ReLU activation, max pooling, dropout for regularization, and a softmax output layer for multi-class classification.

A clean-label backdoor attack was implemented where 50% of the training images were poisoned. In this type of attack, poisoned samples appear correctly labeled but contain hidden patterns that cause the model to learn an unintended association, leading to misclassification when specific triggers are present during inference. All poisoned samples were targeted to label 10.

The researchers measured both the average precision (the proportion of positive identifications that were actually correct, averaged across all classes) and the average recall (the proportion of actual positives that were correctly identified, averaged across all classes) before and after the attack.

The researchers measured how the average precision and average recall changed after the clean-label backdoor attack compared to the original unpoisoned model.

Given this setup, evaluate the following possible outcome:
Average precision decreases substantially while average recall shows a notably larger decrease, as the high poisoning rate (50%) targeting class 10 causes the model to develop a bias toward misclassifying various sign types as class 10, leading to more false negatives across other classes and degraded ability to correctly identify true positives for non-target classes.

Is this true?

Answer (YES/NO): NO